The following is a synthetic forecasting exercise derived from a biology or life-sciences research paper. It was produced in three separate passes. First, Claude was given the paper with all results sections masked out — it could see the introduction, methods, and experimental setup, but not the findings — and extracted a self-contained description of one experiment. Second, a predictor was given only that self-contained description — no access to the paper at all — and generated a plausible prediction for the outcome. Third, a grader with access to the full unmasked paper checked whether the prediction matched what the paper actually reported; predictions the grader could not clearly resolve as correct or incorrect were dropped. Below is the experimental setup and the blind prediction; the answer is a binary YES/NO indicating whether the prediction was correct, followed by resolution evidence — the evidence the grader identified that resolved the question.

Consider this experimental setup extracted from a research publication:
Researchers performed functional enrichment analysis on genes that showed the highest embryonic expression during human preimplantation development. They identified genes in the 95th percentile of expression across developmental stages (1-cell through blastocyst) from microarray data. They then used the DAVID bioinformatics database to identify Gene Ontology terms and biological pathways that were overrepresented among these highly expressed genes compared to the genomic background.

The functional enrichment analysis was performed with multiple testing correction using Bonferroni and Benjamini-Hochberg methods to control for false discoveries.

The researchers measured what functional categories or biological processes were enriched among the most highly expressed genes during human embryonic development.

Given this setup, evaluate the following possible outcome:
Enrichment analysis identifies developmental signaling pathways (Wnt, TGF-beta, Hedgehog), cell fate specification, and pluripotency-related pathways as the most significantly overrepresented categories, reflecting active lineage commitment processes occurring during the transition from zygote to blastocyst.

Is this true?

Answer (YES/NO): NO